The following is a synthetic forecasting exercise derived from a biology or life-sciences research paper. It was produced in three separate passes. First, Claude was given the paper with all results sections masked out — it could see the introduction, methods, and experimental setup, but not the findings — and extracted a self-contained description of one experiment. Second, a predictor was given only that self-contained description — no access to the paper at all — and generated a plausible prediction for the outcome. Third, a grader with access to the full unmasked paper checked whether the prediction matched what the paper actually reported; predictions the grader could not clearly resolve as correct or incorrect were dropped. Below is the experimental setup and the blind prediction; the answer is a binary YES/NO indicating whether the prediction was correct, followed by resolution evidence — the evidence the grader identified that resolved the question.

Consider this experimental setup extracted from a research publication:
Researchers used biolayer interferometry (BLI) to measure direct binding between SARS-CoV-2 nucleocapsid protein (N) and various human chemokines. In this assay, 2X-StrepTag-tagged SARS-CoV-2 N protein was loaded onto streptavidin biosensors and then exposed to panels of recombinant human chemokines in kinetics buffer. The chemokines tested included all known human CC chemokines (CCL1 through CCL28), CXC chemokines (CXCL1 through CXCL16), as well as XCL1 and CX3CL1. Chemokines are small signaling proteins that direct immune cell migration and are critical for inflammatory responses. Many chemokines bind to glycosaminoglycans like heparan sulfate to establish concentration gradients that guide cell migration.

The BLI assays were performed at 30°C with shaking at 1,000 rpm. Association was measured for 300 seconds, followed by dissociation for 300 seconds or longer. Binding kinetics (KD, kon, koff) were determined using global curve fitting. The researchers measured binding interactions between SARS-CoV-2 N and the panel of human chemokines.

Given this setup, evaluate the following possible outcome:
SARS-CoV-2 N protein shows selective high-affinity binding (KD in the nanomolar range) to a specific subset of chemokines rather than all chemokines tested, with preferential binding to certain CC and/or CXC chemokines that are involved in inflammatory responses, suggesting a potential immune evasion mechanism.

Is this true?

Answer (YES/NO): YES